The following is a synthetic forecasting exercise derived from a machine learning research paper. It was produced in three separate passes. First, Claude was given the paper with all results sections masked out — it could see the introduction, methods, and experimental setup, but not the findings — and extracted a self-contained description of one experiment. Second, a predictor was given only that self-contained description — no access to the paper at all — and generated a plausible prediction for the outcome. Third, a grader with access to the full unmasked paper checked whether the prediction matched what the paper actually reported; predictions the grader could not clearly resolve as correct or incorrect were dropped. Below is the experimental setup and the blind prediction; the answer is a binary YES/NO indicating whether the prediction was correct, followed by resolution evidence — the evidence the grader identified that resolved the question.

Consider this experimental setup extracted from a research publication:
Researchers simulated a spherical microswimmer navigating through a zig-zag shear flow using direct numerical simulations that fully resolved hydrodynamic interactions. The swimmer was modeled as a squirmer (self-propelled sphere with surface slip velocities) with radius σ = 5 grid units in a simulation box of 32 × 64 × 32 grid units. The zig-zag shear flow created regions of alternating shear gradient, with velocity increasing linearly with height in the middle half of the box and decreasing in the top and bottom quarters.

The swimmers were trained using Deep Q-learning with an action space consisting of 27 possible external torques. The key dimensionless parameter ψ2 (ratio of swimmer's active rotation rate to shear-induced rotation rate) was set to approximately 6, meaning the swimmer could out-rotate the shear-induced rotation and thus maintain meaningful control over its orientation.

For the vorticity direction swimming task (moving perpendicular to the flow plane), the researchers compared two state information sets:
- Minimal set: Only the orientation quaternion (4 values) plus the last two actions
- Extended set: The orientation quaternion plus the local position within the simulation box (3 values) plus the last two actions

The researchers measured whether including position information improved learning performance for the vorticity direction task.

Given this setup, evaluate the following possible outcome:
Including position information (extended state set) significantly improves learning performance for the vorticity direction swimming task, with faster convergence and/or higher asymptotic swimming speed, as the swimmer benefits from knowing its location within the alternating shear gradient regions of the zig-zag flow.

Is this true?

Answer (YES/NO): NO